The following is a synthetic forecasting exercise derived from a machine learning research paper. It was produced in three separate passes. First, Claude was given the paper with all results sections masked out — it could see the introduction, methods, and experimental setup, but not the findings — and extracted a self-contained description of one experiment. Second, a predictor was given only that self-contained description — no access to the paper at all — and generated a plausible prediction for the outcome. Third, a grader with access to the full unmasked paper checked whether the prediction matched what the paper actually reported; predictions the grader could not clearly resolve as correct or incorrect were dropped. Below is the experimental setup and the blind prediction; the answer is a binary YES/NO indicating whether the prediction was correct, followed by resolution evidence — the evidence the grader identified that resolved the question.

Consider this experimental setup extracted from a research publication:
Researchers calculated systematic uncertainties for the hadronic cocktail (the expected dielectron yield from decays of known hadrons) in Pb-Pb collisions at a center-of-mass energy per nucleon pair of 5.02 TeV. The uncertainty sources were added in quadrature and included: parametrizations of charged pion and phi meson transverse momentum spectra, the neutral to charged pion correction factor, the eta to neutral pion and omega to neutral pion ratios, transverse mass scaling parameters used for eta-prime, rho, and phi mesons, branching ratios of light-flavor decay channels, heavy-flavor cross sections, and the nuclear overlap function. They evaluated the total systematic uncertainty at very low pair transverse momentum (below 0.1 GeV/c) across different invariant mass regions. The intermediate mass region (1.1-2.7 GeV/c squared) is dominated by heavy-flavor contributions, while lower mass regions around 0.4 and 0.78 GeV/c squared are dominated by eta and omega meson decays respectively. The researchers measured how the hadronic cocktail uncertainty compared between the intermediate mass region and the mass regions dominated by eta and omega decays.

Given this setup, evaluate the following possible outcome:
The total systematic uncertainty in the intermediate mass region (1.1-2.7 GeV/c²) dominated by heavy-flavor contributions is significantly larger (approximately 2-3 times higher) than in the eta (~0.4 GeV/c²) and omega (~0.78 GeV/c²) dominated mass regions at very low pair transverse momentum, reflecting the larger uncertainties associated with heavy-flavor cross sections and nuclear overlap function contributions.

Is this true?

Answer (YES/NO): NO